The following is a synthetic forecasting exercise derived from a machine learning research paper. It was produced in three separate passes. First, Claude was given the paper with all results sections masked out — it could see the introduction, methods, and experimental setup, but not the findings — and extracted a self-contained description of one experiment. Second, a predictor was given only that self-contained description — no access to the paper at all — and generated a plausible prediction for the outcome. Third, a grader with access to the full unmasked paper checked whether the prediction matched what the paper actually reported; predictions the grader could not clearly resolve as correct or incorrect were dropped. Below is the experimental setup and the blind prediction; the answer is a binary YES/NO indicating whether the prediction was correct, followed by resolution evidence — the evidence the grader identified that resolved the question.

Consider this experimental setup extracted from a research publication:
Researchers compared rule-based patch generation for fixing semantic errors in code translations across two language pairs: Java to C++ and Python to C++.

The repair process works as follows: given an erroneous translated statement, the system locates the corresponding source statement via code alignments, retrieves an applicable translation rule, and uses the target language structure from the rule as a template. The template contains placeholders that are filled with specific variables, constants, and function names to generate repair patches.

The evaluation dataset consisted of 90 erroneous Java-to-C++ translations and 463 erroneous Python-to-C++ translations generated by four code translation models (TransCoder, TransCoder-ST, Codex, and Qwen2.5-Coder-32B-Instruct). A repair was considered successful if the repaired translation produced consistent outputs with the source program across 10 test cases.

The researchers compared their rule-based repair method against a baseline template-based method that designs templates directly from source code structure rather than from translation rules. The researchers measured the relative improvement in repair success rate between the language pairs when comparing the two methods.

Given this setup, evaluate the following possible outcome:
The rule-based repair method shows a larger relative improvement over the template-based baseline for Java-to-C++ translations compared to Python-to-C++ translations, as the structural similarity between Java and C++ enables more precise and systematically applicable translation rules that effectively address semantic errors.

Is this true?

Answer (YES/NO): NO